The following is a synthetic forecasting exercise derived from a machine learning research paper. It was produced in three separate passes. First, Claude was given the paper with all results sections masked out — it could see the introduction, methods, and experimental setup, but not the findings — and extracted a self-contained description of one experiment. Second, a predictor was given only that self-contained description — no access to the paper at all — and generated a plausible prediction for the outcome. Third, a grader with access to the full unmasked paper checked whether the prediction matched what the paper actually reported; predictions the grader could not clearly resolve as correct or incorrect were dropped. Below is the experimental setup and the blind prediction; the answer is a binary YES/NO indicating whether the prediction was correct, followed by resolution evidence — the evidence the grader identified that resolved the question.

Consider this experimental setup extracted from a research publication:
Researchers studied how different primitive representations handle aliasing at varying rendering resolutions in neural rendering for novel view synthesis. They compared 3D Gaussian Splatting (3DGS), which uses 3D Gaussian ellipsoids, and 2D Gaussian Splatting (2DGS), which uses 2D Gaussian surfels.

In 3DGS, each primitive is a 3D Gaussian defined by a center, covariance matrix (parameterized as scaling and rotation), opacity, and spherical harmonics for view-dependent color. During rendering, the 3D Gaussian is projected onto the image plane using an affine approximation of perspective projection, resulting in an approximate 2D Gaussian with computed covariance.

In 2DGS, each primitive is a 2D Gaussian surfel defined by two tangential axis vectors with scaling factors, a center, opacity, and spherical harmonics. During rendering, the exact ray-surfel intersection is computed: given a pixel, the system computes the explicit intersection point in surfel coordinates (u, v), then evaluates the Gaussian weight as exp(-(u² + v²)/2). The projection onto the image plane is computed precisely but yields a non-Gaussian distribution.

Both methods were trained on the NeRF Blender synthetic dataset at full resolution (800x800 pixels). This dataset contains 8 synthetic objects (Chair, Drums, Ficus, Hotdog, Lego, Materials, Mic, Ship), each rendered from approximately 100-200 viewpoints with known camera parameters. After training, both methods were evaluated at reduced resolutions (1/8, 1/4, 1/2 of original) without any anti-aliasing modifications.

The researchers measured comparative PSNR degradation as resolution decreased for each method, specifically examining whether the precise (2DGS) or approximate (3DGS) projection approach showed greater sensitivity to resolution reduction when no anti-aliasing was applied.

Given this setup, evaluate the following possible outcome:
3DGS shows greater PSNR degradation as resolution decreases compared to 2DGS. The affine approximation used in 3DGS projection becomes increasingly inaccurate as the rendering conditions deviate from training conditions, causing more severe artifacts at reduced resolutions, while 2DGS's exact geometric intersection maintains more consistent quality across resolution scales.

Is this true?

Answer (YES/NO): NO